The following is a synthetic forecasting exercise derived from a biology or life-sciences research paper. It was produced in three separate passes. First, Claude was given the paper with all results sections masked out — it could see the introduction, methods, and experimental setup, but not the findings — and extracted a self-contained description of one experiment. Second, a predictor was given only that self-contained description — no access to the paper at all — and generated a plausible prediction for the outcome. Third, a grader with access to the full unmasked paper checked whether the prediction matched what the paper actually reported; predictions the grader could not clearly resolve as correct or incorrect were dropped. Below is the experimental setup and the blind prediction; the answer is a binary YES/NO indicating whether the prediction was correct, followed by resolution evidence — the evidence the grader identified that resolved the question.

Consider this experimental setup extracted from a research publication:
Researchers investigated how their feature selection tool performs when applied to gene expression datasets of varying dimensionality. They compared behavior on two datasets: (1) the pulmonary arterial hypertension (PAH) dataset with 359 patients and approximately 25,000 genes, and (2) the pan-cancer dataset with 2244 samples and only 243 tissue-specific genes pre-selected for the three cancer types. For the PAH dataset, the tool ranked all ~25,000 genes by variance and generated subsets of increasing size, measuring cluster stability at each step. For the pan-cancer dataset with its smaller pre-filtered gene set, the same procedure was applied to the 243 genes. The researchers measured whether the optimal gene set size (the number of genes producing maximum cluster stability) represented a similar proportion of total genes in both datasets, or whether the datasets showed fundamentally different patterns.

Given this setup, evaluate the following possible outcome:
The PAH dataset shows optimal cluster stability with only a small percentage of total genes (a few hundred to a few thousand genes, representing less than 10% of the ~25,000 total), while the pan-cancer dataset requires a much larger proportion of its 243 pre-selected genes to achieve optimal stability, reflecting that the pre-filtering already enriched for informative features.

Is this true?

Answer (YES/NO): YES